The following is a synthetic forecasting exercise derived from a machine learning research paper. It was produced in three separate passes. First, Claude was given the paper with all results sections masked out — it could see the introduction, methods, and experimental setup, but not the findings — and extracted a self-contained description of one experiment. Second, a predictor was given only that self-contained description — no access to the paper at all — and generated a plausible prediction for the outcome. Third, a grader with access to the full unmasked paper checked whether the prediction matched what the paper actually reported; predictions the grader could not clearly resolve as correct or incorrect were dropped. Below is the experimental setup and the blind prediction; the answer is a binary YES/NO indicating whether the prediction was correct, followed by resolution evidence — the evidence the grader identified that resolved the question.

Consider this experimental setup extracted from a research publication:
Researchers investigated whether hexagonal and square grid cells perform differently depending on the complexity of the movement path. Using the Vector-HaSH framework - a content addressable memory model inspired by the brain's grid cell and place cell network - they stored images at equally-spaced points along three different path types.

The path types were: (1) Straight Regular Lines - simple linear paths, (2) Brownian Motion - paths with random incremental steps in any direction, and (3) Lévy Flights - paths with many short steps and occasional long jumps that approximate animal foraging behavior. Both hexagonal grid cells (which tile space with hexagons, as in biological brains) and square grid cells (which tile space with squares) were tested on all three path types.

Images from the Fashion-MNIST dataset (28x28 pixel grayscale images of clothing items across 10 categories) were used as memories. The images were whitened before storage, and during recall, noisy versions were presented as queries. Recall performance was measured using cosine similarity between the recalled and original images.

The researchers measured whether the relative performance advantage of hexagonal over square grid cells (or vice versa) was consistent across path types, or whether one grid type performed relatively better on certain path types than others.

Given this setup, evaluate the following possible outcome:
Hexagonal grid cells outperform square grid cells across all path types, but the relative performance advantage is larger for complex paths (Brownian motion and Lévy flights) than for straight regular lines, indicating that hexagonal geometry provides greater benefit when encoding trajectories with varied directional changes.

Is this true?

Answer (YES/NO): NO